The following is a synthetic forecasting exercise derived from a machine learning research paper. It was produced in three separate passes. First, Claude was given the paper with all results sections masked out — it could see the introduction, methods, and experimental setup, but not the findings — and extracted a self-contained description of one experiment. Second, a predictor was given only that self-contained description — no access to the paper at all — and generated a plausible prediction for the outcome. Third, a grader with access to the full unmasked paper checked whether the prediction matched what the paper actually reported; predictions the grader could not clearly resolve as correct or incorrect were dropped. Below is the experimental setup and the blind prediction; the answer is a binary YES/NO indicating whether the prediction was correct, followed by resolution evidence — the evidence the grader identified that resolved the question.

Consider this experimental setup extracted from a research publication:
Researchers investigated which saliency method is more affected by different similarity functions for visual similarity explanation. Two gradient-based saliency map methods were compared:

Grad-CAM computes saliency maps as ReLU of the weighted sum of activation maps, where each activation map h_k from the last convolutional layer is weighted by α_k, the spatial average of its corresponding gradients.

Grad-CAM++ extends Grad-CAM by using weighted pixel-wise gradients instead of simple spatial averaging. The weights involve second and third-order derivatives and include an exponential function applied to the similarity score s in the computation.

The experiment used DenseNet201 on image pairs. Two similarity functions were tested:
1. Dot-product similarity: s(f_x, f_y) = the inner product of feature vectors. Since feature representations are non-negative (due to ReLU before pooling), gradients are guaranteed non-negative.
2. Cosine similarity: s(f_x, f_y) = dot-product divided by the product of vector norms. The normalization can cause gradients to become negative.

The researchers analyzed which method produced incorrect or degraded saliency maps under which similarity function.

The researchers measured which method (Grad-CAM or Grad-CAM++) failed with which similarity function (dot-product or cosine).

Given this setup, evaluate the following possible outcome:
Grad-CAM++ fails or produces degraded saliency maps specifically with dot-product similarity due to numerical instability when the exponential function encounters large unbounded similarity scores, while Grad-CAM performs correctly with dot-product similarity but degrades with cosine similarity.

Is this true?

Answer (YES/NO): YES